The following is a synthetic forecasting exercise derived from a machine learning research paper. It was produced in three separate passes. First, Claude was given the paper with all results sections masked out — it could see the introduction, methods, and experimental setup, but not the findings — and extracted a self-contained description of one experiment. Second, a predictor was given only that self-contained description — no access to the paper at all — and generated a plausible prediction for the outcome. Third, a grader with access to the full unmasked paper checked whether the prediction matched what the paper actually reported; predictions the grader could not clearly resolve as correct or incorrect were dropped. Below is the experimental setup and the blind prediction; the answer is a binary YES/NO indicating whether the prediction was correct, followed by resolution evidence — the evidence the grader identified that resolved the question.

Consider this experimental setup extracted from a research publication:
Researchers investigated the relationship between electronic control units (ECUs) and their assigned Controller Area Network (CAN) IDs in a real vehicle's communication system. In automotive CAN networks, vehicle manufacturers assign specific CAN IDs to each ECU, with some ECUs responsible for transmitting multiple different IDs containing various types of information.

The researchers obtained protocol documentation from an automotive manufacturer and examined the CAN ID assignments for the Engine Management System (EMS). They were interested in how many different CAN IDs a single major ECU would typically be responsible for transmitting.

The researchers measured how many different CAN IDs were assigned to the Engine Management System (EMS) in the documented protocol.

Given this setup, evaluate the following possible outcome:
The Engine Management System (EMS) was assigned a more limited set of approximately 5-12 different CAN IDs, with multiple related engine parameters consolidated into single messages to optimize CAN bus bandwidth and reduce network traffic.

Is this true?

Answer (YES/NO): NO